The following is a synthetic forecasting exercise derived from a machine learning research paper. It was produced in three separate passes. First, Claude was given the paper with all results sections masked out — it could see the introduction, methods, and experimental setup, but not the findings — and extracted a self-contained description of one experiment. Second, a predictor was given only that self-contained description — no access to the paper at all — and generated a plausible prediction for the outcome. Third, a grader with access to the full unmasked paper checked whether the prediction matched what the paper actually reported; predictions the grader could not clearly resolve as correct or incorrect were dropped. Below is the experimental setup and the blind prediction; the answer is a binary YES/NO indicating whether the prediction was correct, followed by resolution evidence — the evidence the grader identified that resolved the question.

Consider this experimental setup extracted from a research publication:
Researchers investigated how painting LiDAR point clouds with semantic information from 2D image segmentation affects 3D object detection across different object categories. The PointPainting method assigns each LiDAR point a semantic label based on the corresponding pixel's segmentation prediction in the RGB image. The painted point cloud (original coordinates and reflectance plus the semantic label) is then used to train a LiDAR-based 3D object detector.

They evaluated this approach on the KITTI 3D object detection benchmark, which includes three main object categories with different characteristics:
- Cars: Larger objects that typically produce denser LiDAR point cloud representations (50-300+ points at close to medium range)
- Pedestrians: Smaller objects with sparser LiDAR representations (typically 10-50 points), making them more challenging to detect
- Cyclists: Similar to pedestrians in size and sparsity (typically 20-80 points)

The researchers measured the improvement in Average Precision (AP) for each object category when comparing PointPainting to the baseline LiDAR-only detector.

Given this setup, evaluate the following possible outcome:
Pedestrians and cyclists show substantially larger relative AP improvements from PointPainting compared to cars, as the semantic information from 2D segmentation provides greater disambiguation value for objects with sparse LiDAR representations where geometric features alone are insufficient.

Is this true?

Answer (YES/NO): YES